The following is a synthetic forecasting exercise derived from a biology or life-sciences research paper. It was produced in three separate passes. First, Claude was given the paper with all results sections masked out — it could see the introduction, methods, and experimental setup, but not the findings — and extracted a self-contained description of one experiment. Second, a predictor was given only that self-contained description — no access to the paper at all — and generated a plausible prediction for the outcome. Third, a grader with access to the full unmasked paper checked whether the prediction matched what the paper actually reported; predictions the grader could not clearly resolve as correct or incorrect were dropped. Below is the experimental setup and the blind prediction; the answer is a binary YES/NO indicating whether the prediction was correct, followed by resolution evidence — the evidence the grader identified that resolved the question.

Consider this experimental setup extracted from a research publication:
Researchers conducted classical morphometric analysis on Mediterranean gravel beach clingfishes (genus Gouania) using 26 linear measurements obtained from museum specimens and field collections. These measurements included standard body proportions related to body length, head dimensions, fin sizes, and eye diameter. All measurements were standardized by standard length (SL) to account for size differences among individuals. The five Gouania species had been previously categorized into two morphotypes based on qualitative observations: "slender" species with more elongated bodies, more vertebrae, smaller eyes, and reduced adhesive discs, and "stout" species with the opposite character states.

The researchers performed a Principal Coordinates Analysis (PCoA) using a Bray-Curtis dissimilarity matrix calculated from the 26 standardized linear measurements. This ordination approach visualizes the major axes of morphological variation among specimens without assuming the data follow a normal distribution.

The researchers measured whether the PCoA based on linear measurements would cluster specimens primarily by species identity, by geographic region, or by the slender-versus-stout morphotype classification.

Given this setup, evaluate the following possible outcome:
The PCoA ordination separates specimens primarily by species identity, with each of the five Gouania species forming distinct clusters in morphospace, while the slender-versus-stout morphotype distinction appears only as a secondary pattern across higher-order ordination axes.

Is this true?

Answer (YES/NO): NO